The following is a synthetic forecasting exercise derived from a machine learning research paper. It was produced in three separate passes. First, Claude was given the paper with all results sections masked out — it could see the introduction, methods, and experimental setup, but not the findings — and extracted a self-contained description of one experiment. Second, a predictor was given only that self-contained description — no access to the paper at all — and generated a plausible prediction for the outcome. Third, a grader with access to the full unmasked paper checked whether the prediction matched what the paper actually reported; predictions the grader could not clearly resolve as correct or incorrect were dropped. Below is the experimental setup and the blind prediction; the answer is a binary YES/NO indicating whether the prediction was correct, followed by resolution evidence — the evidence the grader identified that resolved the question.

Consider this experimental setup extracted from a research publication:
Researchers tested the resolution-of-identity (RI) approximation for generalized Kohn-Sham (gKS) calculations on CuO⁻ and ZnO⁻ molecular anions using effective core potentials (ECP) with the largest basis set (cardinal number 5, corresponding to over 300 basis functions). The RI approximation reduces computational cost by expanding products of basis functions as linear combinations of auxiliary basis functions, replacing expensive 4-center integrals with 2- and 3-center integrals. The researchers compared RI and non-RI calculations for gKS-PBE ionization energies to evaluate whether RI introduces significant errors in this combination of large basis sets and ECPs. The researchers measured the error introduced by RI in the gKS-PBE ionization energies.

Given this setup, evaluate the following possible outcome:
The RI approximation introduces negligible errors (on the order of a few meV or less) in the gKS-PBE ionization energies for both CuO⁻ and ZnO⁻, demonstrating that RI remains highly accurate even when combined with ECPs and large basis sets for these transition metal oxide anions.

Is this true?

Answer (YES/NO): NO